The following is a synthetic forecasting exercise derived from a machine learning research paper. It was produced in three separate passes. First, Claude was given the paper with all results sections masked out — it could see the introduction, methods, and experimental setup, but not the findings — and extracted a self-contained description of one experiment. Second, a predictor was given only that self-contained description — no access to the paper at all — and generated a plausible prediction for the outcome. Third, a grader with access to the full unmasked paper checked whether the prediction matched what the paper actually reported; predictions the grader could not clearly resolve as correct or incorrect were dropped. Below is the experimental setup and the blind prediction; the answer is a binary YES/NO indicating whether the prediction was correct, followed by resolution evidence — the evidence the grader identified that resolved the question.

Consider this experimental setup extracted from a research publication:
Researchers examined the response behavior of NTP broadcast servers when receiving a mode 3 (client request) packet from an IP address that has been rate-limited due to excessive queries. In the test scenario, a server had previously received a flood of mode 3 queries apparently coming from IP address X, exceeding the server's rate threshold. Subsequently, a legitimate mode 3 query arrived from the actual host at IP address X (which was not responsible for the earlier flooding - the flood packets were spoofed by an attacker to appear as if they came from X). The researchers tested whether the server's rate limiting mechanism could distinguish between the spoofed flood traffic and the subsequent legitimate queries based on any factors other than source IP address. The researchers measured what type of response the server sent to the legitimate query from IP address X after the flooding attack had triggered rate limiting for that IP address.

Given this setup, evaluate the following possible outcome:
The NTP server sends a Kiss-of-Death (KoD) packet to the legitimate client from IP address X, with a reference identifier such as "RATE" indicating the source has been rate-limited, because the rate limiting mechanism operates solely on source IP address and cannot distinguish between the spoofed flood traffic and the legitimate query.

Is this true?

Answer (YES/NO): YES